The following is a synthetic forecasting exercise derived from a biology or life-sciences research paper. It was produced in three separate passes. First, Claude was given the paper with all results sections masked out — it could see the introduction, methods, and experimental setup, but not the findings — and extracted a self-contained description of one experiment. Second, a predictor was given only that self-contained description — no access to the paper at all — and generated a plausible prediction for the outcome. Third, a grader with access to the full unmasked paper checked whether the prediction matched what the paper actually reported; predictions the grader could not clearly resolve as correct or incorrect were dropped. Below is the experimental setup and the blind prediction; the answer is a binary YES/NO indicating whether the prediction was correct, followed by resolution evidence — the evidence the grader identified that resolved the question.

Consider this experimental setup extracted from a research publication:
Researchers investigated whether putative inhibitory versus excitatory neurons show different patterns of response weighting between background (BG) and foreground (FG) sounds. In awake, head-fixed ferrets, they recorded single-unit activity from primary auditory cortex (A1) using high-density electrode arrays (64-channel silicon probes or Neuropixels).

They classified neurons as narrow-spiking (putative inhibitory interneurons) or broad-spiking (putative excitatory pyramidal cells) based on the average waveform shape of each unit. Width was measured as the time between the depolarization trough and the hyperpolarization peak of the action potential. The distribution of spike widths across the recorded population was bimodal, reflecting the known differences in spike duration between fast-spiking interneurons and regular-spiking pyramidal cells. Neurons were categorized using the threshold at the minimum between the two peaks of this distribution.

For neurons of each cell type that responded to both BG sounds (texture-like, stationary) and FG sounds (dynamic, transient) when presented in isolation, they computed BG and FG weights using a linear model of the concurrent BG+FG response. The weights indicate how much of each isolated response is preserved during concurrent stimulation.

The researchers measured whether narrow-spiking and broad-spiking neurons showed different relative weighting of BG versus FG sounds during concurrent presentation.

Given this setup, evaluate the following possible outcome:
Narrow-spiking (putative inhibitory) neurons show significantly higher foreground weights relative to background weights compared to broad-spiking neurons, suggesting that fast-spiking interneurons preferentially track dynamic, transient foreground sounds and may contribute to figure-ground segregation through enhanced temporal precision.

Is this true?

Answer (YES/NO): YES